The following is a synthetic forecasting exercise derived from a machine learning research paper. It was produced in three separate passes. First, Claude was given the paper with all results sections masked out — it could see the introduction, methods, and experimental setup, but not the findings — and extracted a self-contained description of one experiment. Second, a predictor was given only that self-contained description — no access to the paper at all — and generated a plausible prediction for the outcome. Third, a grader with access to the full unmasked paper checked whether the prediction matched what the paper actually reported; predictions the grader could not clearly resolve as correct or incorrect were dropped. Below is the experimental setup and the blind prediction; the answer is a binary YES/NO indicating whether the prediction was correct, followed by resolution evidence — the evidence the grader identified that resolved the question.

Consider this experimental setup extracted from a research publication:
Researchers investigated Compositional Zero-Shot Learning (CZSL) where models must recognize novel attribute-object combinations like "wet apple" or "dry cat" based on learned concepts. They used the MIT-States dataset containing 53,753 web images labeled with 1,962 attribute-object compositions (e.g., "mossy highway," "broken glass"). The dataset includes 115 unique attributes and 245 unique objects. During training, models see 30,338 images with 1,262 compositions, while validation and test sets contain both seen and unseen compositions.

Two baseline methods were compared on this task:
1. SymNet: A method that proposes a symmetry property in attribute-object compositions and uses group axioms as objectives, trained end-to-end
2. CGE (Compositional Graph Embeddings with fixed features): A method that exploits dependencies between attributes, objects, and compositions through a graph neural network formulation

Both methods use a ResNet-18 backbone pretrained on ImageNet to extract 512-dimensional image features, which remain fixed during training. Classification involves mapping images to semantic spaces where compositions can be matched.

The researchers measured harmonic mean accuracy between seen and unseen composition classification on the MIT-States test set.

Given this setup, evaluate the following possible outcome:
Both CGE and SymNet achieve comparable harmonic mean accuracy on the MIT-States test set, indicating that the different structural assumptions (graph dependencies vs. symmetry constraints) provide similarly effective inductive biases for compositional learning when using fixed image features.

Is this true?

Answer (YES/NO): NO